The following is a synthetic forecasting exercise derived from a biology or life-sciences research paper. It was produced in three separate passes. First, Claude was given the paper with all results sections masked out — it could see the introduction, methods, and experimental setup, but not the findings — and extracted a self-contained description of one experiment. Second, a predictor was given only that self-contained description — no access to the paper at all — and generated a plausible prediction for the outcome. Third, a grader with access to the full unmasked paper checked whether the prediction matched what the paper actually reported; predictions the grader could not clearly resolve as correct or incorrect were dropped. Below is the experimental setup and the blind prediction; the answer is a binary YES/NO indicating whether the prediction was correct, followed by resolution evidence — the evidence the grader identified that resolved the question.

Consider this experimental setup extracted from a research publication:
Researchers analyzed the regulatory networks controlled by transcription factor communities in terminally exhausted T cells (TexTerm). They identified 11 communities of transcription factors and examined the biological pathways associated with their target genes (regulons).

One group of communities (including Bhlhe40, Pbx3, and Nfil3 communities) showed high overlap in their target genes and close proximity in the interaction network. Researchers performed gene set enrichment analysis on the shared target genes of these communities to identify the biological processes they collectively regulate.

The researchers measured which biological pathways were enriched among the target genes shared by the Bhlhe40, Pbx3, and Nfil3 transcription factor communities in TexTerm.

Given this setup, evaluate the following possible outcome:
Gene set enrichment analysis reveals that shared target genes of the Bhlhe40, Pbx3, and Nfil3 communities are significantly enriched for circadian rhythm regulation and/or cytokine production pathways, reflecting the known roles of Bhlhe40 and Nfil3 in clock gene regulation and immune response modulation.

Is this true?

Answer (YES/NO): NO